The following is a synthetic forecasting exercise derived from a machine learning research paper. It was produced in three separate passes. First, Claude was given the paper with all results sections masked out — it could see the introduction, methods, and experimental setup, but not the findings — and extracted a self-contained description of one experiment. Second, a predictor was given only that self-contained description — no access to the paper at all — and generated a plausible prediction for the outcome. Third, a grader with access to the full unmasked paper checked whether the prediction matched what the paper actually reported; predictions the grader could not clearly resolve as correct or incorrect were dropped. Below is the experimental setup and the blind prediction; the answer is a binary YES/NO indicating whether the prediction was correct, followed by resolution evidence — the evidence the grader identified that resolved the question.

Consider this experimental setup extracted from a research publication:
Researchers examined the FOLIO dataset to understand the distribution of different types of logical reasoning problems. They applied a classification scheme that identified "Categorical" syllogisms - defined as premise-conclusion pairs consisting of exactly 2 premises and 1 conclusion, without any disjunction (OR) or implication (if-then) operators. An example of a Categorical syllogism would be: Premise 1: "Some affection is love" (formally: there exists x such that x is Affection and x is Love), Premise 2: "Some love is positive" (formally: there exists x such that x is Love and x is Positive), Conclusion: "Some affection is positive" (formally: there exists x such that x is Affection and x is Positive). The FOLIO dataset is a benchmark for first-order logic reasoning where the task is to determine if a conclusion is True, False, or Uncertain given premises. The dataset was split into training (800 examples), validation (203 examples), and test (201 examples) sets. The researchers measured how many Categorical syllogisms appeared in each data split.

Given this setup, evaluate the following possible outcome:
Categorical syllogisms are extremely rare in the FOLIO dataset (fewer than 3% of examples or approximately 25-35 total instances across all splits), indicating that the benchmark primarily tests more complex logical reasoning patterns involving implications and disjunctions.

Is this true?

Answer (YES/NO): NO